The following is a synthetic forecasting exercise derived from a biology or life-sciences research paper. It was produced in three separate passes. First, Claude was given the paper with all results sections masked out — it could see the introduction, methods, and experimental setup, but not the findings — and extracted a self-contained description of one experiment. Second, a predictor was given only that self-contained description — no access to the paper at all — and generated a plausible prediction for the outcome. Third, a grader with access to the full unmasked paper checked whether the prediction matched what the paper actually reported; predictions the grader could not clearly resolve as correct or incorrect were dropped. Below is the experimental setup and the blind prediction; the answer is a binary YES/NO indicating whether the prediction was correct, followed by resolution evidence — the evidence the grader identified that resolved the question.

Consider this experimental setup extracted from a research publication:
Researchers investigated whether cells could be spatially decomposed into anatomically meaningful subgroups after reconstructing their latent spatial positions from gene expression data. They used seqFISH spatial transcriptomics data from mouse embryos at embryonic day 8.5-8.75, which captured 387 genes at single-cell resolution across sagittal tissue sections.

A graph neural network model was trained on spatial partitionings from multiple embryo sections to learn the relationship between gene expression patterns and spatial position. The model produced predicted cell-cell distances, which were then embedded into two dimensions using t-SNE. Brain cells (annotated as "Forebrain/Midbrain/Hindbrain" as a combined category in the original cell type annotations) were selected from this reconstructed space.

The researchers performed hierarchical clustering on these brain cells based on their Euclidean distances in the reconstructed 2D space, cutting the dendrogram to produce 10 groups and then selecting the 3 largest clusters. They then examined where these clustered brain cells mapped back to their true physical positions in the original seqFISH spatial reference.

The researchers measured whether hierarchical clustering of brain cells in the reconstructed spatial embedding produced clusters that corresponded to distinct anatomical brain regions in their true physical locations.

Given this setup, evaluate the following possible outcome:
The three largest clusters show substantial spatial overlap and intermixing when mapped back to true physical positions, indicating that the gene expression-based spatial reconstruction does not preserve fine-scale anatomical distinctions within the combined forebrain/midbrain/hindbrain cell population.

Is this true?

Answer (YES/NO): NO